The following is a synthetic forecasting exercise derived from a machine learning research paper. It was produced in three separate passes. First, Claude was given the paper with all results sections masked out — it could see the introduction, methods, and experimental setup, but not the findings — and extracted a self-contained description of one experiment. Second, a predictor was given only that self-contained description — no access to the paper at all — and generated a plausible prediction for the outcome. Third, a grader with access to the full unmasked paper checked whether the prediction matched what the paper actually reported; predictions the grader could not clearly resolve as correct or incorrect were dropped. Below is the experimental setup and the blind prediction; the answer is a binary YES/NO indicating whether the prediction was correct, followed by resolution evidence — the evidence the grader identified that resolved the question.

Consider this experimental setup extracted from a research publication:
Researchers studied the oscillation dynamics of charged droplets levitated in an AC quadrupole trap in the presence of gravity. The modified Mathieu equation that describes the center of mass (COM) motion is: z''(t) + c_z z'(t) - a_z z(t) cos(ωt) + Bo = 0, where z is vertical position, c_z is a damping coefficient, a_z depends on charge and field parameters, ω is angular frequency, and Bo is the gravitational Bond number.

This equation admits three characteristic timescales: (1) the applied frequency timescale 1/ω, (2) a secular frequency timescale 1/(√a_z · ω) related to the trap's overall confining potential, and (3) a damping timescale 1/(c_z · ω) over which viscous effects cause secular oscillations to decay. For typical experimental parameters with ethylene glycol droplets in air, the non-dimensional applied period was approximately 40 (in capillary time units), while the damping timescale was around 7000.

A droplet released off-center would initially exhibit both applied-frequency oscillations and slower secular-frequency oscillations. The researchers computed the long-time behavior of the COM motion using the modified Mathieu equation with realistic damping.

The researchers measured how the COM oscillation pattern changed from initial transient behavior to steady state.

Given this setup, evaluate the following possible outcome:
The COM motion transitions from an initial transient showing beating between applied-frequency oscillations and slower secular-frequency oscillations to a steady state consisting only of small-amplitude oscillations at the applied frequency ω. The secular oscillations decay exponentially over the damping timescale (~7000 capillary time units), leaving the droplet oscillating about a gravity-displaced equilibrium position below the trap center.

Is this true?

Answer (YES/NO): YES